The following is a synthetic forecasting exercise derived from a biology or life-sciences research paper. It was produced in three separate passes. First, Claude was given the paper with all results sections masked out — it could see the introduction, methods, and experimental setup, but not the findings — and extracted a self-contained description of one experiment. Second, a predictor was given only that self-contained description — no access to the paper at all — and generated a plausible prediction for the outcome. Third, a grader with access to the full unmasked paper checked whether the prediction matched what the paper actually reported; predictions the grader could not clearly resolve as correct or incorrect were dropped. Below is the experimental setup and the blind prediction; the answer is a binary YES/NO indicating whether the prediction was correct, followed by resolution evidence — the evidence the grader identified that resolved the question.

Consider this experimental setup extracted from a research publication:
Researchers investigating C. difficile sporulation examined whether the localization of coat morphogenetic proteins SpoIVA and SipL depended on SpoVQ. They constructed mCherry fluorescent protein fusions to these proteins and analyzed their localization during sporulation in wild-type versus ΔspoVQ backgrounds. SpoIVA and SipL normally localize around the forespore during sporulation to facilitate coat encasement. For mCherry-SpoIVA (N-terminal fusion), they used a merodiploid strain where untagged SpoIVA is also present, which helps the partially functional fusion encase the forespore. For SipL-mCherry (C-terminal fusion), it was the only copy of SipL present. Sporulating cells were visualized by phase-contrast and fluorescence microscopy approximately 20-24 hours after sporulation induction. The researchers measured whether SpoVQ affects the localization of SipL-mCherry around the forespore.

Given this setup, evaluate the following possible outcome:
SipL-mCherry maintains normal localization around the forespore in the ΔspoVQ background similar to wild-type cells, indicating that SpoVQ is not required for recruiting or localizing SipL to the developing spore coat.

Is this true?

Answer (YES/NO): NO